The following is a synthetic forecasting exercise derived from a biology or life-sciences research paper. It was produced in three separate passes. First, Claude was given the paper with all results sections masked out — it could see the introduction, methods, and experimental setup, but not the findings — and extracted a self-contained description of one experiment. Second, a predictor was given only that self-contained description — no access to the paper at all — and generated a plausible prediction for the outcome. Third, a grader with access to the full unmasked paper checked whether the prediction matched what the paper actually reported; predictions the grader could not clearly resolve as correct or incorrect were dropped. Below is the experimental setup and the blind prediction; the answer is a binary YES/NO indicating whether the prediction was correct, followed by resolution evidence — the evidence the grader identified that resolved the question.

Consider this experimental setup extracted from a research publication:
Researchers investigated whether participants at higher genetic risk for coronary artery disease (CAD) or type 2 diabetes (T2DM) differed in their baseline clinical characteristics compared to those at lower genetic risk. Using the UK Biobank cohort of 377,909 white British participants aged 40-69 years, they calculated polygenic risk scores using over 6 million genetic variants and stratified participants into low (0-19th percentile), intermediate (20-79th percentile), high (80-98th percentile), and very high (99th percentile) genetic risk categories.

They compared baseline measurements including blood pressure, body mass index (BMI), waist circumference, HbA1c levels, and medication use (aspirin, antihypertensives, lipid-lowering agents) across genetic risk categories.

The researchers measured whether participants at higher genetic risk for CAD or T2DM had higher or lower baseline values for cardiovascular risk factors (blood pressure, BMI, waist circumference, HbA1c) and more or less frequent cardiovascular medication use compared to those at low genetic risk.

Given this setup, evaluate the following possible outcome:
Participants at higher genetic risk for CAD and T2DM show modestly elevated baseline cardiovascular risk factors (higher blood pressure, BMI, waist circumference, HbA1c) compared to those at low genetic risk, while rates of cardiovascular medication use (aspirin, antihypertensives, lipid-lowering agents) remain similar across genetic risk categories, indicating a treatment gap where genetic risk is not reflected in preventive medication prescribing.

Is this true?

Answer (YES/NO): NO